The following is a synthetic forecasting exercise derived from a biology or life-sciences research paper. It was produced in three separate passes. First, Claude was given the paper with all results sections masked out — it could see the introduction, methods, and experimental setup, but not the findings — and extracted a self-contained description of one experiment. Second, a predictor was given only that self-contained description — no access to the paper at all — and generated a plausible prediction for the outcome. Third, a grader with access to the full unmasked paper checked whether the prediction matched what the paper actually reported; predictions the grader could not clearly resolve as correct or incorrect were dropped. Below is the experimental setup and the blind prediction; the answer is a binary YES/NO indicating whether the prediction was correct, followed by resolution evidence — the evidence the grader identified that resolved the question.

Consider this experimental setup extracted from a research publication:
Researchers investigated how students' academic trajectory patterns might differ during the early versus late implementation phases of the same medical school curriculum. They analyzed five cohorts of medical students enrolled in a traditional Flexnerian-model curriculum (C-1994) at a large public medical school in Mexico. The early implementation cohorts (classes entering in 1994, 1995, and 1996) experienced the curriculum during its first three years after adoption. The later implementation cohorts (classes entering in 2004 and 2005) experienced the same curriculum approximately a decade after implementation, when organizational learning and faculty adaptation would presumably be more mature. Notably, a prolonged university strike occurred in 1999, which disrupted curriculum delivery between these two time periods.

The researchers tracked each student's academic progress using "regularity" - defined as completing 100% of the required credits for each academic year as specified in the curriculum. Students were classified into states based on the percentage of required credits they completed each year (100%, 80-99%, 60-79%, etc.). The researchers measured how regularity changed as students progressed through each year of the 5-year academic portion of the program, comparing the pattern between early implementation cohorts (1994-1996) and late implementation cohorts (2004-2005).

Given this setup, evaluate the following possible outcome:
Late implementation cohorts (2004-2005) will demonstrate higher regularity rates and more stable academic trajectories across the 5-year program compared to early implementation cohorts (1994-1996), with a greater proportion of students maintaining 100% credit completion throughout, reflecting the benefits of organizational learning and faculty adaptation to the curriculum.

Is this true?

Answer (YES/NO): NO